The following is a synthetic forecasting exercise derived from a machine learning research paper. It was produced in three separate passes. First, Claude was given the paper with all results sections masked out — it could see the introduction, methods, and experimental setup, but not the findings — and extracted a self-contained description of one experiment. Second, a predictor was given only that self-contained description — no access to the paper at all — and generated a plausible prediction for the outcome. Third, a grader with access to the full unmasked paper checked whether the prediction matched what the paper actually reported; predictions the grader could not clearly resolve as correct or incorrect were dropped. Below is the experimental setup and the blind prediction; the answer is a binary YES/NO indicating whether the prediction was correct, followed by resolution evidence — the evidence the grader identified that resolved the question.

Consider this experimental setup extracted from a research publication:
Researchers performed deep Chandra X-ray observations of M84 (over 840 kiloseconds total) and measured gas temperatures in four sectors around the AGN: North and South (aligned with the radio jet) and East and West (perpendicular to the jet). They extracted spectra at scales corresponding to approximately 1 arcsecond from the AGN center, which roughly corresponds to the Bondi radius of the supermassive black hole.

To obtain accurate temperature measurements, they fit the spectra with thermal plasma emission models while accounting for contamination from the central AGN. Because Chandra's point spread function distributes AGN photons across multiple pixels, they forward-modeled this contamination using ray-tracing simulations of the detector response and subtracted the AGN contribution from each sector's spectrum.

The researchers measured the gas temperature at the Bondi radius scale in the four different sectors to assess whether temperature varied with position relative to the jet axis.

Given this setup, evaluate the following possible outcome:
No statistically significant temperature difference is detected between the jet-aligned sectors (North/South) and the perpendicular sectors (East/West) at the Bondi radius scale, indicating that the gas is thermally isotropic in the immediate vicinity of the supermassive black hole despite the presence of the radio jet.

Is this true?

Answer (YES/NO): NO